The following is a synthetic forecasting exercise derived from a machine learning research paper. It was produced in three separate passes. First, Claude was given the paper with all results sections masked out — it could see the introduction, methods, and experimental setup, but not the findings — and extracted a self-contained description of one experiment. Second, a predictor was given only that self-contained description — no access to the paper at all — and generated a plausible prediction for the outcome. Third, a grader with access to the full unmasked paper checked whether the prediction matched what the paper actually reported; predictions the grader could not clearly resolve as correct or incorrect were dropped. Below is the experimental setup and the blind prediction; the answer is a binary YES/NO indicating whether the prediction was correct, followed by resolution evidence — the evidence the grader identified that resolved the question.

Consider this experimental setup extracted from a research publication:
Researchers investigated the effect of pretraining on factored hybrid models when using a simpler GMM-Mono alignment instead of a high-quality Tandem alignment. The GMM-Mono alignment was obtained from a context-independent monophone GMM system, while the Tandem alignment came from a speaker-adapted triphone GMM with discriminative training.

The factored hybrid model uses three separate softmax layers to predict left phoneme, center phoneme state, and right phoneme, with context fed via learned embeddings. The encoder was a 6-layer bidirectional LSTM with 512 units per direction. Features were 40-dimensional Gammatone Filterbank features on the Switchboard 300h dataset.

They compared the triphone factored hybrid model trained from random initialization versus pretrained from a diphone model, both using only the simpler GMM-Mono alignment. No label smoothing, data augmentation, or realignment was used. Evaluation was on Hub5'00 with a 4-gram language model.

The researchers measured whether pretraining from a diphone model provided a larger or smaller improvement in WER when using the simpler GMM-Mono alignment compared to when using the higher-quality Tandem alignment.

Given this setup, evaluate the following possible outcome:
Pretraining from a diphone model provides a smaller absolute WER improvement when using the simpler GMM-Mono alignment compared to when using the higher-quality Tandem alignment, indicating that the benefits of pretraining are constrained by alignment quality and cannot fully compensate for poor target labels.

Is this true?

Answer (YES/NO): NO